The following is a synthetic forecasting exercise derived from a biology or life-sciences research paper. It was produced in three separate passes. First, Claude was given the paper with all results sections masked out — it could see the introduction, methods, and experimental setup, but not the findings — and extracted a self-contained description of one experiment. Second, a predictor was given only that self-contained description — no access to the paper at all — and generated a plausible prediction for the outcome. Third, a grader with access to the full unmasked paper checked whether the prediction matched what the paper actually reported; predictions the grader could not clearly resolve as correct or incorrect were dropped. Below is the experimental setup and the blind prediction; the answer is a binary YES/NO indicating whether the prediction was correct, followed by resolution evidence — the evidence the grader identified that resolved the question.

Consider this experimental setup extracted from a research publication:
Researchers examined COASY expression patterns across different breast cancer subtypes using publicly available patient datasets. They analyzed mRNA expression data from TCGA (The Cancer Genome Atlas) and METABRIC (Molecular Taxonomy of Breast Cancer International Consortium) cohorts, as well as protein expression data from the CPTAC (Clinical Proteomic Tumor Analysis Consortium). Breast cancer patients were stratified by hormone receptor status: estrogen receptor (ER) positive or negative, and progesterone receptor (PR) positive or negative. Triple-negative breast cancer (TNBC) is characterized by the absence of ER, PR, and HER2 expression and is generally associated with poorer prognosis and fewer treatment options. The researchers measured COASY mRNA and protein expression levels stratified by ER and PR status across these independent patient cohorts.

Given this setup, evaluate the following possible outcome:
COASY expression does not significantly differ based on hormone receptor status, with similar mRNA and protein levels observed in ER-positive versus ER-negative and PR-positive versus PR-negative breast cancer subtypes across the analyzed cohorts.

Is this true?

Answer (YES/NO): NO